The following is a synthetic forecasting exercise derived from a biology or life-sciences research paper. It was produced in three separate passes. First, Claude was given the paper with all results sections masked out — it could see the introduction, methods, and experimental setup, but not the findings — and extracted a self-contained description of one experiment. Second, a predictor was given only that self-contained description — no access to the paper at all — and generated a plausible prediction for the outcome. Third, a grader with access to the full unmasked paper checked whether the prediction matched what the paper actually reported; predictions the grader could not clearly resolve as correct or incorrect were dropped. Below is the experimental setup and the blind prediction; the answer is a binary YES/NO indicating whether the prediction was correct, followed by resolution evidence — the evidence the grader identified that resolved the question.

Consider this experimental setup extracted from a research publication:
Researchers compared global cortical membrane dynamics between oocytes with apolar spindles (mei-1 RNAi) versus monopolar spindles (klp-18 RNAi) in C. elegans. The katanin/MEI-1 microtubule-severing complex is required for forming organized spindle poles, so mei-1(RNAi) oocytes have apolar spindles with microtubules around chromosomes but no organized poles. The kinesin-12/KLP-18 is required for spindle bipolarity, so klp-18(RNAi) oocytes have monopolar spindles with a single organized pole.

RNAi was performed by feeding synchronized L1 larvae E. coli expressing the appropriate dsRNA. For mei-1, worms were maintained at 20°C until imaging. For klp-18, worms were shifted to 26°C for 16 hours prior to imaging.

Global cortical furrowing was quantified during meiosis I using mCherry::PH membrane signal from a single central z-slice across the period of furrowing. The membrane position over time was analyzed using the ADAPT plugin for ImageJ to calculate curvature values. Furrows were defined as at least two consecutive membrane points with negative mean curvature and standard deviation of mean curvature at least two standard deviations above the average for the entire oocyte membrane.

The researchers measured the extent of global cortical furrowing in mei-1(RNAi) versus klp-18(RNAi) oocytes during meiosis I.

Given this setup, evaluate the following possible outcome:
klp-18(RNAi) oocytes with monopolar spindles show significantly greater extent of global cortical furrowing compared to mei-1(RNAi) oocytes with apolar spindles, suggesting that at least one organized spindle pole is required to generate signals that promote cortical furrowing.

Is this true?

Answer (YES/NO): NO